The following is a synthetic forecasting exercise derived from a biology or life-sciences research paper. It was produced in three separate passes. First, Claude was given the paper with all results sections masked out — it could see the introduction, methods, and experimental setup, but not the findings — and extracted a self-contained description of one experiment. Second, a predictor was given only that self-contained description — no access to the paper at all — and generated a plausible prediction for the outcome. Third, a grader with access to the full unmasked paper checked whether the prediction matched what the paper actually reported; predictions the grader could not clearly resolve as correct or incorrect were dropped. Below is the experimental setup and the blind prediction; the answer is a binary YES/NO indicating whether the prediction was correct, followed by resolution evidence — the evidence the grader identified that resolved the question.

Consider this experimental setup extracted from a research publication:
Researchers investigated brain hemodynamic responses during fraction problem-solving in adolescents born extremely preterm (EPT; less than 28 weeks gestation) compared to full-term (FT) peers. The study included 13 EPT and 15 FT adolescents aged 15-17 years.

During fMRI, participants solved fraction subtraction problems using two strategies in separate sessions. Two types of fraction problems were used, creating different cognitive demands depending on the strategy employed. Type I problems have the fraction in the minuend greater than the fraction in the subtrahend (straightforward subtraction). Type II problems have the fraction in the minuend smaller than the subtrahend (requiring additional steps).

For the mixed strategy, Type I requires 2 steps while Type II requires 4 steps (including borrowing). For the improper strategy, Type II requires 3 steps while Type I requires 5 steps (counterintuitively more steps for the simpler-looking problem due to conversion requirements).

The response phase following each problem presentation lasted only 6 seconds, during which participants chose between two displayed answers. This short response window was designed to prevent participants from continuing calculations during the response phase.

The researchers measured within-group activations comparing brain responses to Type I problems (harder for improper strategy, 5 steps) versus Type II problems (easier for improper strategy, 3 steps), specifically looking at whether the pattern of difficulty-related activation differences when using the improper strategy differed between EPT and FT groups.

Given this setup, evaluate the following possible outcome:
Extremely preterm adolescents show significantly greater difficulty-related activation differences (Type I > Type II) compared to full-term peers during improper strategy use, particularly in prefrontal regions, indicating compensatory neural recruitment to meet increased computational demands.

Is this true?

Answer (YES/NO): NO